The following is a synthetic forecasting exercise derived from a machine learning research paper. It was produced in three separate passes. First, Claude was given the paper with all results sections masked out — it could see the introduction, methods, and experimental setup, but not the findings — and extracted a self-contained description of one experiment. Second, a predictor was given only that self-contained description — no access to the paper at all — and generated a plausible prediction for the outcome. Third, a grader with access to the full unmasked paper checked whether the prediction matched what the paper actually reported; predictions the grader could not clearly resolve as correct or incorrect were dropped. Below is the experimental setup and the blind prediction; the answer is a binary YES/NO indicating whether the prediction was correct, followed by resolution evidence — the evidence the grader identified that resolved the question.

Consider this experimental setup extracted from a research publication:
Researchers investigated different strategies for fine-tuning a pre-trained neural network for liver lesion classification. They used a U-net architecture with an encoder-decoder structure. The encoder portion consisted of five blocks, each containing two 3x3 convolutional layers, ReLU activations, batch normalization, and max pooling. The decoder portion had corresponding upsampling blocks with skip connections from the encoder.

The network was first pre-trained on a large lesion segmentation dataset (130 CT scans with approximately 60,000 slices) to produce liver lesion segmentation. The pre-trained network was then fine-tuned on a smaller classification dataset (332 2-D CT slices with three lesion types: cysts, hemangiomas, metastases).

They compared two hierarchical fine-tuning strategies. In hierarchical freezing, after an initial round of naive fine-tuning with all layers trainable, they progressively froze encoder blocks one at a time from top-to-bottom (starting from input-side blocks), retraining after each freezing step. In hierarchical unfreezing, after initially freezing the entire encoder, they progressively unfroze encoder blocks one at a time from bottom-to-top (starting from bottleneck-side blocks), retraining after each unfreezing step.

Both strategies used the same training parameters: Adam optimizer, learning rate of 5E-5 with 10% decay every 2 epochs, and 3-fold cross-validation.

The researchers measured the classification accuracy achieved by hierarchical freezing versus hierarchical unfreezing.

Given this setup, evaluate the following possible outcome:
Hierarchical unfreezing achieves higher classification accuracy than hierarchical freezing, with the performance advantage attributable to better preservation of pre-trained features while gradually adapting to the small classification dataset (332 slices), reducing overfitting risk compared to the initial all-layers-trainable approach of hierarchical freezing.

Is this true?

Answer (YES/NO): YES